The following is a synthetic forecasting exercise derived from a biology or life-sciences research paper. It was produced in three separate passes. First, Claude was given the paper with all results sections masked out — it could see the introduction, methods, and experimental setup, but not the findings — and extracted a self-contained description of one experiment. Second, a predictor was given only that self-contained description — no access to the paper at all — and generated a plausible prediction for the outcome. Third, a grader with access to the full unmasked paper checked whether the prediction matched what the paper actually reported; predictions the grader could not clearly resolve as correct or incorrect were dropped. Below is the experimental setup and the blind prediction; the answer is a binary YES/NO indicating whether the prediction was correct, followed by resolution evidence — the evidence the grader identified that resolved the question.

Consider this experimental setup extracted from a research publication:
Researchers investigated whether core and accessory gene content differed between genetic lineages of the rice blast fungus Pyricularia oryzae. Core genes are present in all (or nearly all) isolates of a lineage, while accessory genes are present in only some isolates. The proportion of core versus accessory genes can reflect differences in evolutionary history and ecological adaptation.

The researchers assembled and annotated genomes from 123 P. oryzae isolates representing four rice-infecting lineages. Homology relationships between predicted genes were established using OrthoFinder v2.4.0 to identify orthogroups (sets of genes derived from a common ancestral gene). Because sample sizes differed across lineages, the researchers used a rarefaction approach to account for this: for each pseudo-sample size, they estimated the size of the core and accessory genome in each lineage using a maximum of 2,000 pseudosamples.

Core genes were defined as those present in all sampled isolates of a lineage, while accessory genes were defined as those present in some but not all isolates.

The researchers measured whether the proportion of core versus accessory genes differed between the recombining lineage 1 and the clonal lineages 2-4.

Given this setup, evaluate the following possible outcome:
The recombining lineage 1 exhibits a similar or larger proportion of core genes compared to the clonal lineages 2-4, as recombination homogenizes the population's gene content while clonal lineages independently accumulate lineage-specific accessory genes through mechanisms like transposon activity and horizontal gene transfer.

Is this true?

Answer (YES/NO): NO